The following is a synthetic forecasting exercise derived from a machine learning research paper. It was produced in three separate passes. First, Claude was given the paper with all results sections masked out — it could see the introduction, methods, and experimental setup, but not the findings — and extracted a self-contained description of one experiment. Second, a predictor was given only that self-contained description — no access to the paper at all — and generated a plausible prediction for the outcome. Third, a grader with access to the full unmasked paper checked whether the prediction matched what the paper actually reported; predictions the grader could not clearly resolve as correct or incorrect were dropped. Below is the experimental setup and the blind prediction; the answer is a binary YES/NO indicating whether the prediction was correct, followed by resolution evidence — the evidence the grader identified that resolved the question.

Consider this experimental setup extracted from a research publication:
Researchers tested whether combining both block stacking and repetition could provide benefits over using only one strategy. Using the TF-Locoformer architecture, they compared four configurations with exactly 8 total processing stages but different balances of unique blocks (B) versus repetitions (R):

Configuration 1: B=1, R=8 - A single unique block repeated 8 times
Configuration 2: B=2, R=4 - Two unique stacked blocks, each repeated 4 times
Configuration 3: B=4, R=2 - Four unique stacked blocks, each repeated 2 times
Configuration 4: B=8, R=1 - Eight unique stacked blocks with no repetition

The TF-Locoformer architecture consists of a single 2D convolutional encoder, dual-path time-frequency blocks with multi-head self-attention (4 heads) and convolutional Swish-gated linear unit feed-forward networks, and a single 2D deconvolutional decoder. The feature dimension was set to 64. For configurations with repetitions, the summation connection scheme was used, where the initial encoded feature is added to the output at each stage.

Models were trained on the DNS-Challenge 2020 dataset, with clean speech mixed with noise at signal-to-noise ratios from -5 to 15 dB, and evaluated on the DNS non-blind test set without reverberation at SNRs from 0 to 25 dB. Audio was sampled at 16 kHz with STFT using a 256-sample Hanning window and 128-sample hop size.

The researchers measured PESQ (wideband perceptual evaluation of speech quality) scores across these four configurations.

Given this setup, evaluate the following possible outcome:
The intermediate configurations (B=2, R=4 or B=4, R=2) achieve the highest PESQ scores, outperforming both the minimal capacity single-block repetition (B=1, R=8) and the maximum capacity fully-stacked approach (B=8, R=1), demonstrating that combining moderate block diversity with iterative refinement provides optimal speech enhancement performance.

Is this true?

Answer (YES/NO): NO